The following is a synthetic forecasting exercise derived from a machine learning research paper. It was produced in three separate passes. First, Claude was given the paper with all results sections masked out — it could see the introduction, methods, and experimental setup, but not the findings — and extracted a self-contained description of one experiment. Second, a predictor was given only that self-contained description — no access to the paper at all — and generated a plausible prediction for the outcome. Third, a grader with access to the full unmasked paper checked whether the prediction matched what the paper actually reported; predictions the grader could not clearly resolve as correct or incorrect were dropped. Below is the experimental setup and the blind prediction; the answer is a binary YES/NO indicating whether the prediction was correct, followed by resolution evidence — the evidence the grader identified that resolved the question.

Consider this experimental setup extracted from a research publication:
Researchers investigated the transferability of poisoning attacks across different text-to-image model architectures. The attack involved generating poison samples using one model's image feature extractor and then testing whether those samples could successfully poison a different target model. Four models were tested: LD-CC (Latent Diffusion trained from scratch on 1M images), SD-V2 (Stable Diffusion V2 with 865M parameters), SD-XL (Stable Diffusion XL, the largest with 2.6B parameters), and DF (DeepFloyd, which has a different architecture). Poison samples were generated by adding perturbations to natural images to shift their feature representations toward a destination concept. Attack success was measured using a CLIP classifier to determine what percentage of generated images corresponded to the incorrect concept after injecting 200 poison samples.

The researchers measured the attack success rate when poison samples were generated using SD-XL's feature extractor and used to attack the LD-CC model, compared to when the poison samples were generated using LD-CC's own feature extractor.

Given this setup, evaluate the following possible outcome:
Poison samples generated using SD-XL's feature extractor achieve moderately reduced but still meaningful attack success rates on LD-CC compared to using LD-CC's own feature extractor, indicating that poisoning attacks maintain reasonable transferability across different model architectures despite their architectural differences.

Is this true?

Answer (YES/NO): YES